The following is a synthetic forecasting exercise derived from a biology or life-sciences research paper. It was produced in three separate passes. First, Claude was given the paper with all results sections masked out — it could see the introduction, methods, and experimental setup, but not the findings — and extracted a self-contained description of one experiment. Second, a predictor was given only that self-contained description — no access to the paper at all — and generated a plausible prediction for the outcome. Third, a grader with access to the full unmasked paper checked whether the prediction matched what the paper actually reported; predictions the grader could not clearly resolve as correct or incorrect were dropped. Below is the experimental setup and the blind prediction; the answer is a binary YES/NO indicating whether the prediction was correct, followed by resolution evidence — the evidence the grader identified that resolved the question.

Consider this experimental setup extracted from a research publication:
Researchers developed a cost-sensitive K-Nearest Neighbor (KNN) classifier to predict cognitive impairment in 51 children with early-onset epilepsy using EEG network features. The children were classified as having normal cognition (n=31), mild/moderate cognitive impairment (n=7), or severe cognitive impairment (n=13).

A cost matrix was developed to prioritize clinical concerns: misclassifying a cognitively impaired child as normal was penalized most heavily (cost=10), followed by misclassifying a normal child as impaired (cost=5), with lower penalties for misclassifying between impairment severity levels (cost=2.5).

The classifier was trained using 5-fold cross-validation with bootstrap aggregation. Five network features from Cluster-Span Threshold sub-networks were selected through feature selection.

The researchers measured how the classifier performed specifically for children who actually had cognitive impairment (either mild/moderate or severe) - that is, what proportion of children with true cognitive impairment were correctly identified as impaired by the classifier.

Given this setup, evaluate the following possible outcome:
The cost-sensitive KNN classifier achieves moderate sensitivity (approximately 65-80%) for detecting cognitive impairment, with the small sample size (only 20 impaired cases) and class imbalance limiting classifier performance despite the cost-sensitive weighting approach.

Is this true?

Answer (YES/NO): NO